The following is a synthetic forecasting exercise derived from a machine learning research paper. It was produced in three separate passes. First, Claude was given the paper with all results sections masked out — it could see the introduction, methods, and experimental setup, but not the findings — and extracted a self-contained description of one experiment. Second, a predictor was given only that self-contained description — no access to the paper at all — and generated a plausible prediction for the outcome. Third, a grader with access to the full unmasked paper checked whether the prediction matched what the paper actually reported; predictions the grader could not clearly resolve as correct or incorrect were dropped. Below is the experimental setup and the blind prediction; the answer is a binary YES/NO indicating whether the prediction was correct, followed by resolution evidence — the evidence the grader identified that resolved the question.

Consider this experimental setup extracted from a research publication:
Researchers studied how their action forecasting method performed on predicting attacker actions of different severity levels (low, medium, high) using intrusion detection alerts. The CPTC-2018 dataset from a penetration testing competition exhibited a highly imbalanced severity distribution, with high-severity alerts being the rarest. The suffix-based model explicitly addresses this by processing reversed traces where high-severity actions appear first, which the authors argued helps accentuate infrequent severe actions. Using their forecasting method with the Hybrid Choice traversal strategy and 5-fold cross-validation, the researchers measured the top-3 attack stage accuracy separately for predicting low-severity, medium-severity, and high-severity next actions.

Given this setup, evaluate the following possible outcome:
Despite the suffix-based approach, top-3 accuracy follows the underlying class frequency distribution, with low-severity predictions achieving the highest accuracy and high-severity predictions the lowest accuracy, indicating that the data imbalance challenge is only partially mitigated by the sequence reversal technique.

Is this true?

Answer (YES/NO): NO